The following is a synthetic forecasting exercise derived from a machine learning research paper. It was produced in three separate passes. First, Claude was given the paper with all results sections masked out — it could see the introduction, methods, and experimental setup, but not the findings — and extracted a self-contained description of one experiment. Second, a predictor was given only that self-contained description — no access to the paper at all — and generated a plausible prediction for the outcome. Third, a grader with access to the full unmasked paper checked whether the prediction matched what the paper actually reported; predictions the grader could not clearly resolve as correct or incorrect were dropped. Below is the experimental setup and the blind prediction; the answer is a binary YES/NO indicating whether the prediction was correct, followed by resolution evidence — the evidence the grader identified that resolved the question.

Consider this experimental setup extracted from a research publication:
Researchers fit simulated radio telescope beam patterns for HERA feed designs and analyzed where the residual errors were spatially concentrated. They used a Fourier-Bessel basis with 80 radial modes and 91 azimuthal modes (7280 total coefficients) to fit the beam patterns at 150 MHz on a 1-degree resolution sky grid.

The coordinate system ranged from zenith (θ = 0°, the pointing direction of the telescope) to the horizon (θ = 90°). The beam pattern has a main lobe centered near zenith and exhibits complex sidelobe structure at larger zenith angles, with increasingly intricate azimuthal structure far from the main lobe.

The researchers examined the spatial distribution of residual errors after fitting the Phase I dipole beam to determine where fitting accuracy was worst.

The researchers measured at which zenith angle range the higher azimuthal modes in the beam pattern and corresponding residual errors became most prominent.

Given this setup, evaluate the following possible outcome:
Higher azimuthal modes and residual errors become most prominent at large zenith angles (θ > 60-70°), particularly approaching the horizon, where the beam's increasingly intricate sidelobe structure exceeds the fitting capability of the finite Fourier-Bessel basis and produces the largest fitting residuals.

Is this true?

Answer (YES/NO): YES